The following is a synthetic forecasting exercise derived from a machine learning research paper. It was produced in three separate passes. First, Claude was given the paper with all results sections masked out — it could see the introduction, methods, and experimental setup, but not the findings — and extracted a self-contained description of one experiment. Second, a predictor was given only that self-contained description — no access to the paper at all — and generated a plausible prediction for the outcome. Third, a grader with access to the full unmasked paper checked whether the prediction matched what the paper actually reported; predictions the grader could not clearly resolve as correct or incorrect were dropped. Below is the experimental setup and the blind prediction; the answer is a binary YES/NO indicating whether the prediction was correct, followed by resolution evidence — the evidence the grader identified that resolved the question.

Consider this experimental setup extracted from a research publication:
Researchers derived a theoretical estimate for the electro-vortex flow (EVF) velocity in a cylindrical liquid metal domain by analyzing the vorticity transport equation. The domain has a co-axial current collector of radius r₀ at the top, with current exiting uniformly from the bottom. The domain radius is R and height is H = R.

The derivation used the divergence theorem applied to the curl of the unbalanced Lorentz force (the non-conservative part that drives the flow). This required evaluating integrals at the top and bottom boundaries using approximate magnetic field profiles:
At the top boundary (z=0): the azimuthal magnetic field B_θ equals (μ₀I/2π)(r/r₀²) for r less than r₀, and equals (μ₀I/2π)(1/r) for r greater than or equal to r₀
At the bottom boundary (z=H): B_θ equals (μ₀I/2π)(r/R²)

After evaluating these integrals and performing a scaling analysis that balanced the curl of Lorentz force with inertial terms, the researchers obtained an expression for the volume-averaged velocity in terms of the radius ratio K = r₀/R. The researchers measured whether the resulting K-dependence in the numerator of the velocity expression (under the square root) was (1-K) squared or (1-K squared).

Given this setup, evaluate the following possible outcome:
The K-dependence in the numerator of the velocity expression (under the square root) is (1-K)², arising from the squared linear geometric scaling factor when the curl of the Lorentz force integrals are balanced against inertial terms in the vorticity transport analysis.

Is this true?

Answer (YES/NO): YES